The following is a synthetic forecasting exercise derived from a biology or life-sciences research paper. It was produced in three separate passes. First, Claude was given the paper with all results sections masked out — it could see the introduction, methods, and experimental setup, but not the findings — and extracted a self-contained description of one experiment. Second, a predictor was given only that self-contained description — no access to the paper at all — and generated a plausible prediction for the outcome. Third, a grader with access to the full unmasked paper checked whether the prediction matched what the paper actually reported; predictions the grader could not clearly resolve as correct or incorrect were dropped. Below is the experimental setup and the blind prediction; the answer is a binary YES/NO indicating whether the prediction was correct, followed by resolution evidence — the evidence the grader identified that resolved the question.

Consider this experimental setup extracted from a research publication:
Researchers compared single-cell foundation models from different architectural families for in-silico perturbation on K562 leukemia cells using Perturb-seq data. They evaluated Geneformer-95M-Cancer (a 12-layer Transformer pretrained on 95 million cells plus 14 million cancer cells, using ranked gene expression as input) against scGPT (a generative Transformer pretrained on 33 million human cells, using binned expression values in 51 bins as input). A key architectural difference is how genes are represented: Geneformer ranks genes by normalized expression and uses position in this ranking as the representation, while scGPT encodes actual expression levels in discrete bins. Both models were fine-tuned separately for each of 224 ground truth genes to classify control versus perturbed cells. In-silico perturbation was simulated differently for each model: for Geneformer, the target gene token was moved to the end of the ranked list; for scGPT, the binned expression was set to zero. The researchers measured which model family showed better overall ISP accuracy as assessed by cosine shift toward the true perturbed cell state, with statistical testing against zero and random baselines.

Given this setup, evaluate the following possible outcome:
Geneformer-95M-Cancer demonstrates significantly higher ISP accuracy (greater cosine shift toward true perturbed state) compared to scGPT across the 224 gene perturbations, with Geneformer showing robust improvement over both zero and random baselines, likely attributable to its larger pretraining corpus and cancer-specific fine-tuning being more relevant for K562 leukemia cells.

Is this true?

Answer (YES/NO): YES